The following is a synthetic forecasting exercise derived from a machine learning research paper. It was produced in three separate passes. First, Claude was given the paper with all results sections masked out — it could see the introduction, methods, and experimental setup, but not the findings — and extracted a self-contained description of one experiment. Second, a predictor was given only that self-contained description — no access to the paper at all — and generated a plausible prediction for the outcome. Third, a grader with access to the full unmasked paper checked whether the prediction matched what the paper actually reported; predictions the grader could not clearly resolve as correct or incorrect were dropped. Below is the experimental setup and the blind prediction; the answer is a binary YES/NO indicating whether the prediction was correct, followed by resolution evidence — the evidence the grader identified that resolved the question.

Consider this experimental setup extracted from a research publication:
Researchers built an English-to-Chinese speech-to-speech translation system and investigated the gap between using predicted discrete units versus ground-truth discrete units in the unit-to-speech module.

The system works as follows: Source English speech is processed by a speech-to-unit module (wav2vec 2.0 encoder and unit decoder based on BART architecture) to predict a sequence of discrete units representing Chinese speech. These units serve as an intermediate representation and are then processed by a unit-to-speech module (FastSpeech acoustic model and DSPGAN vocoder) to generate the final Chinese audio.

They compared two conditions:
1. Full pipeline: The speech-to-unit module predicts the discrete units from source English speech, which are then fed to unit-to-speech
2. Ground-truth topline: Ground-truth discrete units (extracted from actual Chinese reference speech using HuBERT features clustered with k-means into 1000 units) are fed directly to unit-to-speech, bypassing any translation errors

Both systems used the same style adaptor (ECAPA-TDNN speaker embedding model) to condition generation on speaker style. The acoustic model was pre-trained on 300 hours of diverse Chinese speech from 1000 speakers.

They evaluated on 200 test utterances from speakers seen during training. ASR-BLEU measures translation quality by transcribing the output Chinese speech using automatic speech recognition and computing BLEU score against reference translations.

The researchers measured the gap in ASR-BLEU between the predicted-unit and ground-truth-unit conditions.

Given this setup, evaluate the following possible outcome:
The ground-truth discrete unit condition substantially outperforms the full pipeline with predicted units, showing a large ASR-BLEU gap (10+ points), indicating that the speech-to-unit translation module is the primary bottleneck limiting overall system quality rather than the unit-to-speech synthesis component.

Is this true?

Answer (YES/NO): YES